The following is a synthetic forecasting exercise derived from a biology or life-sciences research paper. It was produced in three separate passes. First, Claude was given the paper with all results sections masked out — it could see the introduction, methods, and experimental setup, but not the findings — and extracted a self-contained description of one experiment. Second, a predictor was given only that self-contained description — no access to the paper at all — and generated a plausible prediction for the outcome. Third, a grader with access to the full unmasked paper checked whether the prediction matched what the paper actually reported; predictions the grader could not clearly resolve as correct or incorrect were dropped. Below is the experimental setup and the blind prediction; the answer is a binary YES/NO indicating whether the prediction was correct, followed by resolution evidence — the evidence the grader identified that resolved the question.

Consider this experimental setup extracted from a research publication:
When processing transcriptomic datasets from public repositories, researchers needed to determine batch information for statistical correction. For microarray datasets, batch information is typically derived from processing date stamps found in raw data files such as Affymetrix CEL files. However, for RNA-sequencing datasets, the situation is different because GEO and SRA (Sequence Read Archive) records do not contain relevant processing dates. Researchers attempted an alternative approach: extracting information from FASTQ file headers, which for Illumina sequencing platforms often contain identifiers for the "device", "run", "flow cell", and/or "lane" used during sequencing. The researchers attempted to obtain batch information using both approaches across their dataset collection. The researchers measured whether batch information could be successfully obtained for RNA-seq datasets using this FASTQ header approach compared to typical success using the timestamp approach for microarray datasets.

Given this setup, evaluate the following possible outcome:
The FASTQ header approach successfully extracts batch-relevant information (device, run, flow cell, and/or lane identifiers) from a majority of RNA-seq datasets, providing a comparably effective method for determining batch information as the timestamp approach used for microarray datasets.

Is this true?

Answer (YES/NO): NO